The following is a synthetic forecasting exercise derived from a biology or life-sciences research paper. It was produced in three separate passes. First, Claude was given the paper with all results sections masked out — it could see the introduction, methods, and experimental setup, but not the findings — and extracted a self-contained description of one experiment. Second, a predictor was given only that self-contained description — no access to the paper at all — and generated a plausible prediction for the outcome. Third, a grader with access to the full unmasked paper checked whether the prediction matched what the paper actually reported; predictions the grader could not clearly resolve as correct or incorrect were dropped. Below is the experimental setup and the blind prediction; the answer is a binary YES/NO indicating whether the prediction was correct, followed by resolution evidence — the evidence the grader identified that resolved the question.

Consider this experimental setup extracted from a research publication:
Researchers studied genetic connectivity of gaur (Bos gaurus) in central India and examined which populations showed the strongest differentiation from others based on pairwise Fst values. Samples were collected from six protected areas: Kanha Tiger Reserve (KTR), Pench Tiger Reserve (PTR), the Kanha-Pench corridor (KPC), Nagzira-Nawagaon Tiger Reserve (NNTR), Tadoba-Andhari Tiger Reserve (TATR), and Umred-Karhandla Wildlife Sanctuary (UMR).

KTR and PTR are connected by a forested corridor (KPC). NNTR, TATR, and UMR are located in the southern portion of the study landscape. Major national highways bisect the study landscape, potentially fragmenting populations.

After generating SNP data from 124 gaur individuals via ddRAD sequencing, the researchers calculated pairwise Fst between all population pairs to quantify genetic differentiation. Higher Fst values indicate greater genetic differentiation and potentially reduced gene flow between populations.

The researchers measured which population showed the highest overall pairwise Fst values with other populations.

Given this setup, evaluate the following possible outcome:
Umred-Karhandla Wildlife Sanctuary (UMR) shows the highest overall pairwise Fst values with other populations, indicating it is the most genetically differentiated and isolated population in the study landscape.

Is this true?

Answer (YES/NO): YES